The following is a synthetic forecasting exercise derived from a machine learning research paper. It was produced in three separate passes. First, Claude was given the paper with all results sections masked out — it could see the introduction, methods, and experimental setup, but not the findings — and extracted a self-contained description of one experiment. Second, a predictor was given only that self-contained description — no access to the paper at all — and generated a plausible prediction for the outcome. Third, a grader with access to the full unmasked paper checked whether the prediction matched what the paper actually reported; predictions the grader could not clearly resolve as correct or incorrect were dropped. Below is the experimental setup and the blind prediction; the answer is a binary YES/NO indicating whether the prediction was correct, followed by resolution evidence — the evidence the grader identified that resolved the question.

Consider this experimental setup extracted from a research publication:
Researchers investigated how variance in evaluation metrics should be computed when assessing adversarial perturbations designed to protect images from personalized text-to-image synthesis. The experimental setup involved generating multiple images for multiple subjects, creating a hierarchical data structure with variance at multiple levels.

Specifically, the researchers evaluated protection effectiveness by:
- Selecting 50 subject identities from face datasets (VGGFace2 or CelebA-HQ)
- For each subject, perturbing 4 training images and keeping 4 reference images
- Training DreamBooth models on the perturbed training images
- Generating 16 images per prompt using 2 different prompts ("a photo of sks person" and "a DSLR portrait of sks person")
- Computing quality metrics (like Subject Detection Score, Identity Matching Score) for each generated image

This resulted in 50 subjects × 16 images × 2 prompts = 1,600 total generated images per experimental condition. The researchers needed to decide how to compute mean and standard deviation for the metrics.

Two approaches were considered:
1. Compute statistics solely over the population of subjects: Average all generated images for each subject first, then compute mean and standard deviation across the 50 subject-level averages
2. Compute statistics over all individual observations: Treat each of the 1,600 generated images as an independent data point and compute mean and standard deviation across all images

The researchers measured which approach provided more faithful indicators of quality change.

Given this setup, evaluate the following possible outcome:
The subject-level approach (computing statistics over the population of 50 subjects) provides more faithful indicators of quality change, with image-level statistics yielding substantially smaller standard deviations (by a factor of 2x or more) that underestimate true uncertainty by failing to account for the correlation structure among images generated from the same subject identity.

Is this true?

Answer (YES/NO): NO